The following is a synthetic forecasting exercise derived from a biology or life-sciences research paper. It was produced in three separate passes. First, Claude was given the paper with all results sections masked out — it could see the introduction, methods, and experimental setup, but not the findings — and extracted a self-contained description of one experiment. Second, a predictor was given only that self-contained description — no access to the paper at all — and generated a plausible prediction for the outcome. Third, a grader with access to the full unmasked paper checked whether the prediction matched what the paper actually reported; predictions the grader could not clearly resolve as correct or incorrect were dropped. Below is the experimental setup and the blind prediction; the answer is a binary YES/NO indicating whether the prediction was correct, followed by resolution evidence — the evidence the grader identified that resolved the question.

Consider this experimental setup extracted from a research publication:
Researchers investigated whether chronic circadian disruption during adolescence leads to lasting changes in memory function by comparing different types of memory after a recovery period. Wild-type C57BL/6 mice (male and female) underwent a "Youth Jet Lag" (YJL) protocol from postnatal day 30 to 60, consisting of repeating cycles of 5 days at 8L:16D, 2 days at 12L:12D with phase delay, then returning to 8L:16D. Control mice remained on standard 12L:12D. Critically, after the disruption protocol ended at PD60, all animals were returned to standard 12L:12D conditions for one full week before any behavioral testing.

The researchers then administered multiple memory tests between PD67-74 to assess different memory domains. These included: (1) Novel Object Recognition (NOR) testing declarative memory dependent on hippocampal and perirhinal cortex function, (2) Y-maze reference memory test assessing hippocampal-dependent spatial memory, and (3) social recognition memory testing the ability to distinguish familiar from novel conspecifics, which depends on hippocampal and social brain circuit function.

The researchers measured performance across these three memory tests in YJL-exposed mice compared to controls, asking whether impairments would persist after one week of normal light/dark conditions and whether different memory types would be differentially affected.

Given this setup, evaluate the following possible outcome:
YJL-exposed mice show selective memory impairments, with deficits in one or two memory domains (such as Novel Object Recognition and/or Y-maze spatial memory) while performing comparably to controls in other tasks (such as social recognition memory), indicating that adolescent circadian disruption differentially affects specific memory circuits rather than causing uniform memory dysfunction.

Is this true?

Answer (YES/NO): NO